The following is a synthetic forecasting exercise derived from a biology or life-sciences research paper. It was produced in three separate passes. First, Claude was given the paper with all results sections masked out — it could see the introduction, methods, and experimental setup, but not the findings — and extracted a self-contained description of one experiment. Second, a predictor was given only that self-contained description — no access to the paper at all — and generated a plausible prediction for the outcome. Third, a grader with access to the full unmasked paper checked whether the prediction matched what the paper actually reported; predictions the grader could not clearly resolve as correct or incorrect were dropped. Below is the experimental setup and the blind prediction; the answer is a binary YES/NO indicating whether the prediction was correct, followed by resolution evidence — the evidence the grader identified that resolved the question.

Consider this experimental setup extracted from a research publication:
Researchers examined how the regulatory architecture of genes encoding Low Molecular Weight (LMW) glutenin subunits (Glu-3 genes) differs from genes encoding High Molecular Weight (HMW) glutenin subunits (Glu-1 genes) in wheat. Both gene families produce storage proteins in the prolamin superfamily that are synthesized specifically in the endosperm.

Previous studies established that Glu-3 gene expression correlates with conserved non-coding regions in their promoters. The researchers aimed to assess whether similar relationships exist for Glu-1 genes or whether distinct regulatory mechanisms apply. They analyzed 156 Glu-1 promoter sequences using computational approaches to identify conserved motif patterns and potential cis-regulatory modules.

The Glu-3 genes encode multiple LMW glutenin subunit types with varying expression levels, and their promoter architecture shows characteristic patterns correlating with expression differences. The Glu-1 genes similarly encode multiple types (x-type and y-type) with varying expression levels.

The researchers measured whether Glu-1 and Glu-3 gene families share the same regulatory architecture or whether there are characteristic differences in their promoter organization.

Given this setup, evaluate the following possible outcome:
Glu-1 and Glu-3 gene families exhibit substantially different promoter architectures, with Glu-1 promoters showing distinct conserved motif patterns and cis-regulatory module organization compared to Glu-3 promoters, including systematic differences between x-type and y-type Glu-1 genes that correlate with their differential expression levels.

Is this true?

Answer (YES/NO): YES